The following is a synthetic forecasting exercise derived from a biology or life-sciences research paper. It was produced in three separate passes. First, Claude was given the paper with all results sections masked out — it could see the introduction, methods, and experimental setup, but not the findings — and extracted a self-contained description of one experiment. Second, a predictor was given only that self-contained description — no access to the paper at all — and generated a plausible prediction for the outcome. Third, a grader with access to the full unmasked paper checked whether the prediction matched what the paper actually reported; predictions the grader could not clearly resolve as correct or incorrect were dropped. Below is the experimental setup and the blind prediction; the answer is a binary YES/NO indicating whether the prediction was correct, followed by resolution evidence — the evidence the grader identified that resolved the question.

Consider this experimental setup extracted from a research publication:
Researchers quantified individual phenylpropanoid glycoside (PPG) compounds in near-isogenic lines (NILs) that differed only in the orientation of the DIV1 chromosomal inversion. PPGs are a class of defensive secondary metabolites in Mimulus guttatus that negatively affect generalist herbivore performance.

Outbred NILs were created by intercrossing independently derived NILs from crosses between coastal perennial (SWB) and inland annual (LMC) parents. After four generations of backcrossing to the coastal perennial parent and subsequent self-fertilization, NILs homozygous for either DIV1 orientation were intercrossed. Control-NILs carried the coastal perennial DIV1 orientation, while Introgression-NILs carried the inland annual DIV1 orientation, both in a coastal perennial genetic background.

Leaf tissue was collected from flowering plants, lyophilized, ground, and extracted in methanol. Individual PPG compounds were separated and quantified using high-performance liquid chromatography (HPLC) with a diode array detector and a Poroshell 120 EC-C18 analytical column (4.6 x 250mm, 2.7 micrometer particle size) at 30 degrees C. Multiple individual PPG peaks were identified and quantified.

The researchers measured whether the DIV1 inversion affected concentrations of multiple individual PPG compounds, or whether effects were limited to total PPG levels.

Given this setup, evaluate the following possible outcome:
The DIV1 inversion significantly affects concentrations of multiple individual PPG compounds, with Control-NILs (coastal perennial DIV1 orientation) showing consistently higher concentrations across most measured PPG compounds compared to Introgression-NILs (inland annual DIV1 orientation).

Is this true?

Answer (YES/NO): NO